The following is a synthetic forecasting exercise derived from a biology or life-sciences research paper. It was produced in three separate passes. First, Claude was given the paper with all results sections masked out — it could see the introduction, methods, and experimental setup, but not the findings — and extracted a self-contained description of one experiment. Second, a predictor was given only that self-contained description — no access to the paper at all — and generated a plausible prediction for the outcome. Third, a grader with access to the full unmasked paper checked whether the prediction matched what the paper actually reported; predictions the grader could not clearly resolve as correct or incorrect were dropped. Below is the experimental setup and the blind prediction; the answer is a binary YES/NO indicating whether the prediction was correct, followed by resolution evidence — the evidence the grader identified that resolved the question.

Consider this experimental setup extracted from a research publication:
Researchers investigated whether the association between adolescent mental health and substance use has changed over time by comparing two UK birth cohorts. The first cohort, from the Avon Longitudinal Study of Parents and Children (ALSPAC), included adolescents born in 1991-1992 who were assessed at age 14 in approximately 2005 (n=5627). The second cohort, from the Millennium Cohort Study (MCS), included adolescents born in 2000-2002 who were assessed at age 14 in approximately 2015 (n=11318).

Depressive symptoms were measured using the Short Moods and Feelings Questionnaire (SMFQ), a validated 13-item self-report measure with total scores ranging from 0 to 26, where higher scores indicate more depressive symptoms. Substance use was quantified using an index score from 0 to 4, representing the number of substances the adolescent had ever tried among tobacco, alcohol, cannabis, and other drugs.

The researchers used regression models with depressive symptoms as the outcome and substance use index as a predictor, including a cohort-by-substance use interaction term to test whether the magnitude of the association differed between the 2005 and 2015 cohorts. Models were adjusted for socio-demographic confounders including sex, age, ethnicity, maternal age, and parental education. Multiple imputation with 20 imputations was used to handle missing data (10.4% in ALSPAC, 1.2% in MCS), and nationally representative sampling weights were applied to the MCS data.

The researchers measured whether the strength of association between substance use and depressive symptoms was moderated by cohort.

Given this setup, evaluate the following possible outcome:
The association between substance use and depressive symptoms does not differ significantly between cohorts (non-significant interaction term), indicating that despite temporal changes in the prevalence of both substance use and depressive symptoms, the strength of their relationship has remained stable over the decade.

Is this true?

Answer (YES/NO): NO